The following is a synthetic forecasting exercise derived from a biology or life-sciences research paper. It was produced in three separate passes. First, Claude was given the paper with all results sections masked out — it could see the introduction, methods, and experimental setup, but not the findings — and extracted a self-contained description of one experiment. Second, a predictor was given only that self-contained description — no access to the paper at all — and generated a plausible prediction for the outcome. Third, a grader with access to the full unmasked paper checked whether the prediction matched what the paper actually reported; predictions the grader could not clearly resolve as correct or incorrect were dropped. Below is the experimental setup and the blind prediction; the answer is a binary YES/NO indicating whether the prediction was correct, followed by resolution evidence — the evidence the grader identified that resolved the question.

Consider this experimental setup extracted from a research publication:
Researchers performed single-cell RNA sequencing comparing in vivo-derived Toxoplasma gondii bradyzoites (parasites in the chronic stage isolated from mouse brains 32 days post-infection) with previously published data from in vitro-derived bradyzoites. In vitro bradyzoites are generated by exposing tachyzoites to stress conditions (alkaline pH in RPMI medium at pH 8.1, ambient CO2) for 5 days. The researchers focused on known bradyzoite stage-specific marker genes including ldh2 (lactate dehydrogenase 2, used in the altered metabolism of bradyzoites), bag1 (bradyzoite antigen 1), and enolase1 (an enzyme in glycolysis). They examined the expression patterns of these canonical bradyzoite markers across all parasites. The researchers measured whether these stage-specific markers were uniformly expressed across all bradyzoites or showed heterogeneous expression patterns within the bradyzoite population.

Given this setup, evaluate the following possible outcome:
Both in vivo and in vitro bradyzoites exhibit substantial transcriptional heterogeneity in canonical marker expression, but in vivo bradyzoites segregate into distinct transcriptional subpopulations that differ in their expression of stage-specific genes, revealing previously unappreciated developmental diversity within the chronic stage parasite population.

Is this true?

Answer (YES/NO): NO